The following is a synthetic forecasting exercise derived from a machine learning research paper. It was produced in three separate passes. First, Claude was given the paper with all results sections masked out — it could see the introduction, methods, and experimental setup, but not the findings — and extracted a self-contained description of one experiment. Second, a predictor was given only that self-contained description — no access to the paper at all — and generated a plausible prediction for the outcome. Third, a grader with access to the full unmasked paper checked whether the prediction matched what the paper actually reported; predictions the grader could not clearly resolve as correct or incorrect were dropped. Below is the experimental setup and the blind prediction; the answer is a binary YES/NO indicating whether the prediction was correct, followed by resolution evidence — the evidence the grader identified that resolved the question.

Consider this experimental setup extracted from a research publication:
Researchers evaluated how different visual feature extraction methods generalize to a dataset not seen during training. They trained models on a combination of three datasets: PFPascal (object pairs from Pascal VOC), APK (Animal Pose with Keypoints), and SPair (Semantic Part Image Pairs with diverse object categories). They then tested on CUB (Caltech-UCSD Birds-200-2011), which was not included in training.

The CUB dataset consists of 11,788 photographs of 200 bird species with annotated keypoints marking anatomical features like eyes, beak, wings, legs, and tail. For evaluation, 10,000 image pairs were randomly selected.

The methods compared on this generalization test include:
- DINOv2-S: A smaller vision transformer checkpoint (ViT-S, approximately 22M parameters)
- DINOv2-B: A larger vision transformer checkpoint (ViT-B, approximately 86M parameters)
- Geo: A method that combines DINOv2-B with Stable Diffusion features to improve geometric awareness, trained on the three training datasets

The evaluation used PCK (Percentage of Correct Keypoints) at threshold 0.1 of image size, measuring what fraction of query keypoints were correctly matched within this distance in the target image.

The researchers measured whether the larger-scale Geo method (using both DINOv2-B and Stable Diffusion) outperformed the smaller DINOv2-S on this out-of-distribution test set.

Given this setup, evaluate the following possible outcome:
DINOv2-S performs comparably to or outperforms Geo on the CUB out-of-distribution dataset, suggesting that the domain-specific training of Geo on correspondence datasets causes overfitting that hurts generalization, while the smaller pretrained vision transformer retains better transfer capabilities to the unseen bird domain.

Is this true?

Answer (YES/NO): YES